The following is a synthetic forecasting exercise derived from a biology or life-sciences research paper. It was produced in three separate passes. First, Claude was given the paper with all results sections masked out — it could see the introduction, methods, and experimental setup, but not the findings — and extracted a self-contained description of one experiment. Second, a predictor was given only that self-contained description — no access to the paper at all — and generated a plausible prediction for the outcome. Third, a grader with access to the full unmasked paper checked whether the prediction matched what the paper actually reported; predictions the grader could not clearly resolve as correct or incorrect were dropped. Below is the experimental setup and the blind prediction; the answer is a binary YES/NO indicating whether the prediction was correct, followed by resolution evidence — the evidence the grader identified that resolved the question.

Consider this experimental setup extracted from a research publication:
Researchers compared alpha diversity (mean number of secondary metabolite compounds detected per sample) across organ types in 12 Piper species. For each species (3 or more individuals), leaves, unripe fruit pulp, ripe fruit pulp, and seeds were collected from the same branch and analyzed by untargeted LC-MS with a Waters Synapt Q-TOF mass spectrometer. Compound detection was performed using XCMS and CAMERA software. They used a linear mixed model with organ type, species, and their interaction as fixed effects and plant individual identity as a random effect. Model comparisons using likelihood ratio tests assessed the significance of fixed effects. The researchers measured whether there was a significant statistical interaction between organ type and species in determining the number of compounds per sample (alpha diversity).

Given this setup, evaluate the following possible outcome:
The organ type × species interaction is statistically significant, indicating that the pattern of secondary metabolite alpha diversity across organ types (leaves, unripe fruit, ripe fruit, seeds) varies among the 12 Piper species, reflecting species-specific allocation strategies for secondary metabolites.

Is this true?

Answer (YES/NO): YES